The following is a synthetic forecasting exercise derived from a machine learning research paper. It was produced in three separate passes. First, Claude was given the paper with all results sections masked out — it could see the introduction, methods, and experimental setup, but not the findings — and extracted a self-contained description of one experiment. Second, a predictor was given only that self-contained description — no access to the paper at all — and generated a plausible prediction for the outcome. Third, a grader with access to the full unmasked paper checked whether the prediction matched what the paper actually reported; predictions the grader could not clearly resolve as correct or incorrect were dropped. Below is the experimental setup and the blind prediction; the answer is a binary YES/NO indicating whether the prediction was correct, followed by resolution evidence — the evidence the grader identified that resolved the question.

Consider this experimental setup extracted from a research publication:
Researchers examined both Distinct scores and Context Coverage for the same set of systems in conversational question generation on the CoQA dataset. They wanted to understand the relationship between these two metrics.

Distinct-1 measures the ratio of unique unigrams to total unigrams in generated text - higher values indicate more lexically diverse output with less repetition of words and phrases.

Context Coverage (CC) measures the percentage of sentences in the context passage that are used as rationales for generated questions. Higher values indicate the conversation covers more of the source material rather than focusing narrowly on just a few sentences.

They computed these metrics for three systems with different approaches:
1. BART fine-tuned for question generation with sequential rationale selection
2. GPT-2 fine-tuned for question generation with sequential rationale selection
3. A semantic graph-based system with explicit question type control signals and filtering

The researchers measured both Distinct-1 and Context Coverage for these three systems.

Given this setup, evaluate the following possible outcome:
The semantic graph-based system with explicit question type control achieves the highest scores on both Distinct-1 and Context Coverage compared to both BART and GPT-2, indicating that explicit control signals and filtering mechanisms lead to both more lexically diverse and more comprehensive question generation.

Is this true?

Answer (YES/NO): NO